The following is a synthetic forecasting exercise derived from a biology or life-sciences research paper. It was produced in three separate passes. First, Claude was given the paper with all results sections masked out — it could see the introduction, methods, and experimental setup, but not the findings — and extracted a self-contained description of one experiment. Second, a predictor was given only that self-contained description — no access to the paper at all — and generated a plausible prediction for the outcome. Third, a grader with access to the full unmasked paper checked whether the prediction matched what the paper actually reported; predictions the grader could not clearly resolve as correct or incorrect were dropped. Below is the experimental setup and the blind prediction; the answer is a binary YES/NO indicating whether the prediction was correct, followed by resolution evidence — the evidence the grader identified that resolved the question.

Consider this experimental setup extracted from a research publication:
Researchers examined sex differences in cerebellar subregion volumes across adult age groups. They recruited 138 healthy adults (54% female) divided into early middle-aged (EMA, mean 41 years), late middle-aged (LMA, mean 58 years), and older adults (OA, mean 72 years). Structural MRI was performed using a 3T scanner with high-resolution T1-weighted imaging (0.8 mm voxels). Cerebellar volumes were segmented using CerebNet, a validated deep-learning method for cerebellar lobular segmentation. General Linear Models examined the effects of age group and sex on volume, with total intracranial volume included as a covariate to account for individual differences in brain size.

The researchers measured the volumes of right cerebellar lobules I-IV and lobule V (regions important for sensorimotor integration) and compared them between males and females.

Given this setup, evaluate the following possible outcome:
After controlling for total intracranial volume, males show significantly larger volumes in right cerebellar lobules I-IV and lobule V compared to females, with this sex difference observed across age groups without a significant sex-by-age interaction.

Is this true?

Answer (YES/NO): YES